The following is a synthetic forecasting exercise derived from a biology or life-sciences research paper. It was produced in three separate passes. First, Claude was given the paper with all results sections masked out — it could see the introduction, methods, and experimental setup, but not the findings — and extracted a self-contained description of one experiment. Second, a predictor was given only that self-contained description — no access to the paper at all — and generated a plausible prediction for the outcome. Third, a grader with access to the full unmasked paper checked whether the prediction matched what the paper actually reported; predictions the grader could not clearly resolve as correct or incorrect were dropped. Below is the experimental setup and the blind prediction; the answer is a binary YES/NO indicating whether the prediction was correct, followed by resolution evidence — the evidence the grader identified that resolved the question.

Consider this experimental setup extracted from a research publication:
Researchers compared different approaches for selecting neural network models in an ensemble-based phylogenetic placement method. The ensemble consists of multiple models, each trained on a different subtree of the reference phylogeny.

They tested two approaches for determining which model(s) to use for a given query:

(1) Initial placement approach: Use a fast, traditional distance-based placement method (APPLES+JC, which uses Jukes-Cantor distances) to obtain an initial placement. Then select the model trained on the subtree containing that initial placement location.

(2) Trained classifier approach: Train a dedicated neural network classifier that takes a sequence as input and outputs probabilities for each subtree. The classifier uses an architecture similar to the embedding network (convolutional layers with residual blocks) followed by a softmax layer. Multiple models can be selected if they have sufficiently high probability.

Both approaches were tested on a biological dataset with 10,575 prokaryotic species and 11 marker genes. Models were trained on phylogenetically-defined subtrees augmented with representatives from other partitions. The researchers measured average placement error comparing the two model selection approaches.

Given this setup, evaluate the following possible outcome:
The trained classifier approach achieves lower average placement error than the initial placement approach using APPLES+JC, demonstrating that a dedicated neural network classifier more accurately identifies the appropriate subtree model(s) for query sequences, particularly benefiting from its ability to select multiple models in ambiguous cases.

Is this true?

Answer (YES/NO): YES